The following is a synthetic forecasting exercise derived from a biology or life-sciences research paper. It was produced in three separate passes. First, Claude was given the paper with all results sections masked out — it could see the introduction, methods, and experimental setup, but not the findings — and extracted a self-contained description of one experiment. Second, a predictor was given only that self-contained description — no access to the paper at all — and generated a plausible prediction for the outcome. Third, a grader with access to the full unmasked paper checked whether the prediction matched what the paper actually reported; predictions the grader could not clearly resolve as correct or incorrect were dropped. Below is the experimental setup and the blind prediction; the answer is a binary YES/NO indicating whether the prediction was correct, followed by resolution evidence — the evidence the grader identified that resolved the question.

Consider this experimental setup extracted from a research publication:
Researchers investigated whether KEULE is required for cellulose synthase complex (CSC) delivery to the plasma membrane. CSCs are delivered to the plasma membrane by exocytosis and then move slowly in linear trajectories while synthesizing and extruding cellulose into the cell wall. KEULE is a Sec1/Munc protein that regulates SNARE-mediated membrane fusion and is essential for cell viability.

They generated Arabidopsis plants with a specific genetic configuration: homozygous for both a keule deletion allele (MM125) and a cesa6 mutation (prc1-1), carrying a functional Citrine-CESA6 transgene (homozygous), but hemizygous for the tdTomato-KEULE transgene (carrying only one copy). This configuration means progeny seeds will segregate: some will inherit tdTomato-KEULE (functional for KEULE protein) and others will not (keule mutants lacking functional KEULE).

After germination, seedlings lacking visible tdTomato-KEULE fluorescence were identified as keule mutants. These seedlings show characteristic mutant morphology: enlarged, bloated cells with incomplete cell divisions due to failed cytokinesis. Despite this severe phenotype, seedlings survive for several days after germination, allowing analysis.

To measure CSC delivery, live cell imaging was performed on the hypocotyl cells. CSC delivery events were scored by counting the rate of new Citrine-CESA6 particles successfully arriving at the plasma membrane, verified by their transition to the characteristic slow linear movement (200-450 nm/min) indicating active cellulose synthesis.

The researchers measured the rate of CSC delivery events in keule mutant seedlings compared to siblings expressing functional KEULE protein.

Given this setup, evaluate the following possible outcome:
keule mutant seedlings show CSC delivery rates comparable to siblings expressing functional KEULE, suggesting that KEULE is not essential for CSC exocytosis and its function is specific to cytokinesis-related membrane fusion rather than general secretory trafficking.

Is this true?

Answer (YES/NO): NO